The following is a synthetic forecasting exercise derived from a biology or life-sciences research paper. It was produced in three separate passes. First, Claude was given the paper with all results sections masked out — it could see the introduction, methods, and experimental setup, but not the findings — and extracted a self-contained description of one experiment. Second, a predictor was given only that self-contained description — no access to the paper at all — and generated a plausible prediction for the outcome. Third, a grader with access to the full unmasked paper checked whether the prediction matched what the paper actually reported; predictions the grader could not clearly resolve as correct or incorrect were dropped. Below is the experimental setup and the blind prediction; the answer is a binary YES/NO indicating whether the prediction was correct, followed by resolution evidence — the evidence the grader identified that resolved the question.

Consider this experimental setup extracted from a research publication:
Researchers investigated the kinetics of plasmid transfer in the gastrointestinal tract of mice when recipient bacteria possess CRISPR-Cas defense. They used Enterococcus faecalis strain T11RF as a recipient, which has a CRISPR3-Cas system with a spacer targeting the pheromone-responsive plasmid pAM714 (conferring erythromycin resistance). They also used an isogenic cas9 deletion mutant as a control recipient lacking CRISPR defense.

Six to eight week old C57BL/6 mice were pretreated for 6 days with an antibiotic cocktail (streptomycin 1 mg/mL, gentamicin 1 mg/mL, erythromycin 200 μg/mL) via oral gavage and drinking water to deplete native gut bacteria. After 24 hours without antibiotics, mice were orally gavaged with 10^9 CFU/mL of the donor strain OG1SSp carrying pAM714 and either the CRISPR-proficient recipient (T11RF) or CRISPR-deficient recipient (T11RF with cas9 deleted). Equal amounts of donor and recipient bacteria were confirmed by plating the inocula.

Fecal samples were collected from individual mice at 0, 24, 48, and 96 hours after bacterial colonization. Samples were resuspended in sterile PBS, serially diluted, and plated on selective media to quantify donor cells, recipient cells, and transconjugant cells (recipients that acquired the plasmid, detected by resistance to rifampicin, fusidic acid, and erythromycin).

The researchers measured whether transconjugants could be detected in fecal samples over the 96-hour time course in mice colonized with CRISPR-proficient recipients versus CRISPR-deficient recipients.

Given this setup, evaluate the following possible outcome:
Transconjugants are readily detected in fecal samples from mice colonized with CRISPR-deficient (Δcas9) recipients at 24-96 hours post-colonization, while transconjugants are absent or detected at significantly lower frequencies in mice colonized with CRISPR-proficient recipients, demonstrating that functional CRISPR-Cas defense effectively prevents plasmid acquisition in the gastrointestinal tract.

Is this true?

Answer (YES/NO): YES